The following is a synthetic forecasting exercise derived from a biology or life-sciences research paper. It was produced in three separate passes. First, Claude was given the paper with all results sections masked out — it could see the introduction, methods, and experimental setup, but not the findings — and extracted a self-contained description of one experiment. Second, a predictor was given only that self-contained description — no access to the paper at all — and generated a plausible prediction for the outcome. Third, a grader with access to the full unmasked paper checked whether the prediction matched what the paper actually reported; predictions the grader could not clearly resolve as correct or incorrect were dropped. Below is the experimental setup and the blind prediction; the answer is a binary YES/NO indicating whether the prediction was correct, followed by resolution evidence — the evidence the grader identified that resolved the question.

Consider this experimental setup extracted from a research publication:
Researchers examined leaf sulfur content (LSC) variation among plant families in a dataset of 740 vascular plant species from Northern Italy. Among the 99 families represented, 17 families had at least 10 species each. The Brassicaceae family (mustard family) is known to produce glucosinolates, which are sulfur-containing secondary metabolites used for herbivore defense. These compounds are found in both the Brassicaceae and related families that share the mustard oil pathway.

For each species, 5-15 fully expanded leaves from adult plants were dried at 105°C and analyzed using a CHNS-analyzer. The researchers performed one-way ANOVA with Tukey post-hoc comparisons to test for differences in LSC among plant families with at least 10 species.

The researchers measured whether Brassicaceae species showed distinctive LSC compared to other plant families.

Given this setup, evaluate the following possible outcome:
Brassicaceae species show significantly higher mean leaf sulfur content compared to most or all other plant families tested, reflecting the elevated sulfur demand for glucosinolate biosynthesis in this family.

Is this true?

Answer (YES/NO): YES